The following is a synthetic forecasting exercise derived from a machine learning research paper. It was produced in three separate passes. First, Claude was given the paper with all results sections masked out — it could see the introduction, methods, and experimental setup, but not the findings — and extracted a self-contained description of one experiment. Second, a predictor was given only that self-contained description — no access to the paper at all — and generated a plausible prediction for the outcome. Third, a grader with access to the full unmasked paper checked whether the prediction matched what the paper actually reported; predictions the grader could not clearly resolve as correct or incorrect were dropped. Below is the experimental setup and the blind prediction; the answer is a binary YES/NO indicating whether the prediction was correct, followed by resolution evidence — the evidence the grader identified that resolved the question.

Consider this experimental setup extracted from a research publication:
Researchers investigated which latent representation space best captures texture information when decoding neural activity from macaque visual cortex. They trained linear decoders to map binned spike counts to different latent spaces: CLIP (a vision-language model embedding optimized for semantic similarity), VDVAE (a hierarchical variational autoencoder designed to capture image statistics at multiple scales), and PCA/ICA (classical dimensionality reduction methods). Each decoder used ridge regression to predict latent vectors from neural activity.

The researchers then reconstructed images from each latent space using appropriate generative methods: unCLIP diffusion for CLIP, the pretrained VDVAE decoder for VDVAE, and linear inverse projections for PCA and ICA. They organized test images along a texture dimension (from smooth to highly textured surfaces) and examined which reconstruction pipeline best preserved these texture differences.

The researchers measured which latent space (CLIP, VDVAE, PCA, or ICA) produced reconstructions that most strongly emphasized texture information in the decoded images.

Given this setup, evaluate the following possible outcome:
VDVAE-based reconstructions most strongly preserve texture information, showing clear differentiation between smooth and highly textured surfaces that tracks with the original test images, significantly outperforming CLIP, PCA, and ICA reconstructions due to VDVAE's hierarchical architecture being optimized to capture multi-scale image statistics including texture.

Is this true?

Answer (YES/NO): YES